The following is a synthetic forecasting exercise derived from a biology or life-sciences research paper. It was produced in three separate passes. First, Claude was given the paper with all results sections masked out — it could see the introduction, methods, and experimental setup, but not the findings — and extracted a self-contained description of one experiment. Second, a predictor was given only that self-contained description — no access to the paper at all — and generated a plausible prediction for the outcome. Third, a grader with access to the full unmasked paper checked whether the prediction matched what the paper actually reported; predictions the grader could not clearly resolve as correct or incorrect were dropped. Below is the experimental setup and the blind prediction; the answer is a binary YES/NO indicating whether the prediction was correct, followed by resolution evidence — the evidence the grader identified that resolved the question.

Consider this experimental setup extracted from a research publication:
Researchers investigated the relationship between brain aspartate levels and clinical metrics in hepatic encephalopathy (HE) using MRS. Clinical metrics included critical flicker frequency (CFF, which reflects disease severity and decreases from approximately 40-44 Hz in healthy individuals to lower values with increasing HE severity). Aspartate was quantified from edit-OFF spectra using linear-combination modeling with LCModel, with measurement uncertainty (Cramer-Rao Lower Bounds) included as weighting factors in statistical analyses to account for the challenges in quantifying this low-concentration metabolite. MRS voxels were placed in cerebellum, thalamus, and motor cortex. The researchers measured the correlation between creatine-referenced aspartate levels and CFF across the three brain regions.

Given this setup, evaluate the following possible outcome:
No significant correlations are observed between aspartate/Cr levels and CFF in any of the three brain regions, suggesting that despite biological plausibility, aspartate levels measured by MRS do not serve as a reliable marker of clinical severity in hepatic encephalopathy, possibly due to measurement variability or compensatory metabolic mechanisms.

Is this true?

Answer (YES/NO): NO